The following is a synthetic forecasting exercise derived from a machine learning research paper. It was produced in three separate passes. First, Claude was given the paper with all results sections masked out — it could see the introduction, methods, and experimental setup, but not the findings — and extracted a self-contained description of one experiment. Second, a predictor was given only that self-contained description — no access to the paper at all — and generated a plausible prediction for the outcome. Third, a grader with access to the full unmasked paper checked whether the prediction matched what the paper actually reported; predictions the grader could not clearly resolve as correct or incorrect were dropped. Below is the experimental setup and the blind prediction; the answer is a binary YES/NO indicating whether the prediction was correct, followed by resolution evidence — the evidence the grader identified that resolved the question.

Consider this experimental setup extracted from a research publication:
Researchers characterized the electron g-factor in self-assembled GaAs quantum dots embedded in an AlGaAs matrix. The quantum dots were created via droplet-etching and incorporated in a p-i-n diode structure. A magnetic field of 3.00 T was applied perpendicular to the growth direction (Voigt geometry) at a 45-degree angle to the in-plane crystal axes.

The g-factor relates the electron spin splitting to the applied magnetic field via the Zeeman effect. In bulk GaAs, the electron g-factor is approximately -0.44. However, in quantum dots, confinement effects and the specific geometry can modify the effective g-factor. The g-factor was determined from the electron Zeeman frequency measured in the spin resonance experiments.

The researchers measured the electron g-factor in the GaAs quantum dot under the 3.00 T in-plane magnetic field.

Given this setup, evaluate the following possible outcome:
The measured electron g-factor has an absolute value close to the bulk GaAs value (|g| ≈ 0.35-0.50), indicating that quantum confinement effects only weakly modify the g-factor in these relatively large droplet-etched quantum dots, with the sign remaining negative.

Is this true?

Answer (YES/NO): NO